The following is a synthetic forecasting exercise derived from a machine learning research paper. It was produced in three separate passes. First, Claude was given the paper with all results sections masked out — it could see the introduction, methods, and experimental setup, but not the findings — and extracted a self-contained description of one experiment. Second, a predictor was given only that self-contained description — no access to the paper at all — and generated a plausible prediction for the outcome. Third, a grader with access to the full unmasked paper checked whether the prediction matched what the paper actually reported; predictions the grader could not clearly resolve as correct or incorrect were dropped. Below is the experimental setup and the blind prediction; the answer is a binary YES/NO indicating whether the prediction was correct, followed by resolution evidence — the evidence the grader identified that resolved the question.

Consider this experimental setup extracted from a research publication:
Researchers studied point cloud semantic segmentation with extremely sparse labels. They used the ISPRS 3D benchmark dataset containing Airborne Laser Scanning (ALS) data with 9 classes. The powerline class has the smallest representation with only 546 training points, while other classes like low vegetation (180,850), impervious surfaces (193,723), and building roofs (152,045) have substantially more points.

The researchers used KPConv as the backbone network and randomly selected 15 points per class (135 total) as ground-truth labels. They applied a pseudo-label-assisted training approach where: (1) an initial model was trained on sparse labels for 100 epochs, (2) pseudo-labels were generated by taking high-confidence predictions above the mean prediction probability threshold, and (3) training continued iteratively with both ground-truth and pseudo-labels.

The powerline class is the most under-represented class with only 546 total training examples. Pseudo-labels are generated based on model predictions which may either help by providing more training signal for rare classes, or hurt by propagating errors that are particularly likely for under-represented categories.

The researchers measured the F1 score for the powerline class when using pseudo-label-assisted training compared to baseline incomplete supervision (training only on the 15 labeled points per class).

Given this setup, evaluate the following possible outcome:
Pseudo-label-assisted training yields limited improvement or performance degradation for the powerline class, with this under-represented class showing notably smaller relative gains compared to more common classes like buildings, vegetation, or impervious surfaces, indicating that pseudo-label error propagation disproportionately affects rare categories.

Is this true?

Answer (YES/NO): NO